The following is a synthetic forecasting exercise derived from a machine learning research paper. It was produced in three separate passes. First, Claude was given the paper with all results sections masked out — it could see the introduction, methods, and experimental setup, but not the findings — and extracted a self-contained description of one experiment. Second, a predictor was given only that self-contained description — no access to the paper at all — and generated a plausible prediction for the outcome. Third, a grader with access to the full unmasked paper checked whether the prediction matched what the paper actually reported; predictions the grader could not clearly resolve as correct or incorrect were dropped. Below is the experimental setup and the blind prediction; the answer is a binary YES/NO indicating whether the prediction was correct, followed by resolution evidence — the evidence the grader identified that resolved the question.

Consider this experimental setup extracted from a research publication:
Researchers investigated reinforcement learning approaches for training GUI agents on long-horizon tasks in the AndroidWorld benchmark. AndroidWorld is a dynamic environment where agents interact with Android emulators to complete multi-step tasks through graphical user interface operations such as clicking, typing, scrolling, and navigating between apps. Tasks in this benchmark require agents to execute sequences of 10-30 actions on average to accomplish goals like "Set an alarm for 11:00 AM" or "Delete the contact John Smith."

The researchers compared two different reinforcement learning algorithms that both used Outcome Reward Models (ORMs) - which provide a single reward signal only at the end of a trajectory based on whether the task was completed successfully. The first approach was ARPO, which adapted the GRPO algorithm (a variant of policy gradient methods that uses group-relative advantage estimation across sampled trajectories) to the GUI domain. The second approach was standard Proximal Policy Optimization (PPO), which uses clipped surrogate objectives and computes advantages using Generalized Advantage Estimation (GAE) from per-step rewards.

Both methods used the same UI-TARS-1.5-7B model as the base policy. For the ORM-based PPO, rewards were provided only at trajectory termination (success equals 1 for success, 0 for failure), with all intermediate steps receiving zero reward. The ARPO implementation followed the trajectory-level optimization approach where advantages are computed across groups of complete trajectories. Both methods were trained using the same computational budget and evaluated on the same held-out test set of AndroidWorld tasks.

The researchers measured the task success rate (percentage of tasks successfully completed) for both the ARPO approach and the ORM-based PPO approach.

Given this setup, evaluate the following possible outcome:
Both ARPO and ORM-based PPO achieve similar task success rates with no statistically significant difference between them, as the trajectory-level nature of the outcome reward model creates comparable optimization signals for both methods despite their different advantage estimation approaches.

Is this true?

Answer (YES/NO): YES